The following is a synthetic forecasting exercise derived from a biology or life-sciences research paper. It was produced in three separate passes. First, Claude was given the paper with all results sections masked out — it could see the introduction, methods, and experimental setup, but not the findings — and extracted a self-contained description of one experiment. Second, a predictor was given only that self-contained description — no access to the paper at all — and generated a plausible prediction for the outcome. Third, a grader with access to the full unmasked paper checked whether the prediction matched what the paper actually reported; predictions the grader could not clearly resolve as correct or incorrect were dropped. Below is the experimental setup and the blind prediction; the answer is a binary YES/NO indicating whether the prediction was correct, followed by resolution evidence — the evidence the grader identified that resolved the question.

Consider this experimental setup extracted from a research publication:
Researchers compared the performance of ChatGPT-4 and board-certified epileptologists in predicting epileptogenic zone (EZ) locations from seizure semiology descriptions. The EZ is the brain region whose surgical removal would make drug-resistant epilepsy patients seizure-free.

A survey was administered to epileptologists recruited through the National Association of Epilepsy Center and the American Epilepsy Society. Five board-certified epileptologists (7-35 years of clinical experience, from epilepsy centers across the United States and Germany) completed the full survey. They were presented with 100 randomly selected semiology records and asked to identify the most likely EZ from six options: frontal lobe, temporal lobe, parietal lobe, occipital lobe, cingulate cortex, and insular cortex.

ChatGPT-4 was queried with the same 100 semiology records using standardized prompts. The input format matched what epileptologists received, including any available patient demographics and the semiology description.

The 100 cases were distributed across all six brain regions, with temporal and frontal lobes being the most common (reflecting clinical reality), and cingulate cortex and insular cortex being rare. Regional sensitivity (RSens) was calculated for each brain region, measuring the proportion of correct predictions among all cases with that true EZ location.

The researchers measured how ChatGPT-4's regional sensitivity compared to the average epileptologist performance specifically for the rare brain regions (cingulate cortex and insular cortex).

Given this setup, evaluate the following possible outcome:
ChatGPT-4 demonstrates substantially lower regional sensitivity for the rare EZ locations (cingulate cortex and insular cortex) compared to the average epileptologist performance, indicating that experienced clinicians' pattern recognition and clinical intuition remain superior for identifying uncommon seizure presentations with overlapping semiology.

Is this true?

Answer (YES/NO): NO